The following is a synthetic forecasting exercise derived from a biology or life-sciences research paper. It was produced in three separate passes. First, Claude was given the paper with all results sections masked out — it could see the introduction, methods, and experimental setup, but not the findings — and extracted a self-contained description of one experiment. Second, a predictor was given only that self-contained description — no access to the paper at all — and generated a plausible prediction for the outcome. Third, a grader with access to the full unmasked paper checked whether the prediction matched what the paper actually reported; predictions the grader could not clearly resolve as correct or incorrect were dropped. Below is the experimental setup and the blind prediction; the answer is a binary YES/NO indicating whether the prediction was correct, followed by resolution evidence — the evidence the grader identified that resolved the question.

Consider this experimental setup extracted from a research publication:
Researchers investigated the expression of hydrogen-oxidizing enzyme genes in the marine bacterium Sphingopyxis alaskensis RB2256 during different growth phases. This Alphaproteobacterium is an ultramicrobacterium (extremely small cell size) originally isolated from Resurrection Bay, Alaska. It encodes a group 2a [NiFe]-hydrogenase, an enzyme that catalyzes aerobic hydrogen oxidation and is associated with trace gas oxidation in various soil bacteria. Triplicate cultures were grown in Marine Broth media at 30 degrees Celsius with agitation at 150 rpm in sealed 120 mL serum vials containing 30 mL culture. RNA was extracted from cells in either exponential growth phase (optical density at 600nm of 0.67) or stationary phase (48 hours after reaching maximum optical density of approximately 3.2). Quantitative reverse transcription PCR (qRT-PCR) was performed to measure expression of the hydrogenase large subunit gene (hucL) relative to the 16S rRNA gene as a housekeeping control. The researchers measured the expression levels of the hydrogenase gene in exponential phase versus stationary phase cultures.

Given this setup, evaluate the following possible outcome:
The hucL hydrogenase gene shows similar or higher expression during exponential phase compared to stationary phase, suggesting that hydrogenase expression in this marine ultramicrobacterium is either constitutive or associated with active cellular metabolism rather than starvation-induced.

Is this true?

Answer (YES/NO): YES